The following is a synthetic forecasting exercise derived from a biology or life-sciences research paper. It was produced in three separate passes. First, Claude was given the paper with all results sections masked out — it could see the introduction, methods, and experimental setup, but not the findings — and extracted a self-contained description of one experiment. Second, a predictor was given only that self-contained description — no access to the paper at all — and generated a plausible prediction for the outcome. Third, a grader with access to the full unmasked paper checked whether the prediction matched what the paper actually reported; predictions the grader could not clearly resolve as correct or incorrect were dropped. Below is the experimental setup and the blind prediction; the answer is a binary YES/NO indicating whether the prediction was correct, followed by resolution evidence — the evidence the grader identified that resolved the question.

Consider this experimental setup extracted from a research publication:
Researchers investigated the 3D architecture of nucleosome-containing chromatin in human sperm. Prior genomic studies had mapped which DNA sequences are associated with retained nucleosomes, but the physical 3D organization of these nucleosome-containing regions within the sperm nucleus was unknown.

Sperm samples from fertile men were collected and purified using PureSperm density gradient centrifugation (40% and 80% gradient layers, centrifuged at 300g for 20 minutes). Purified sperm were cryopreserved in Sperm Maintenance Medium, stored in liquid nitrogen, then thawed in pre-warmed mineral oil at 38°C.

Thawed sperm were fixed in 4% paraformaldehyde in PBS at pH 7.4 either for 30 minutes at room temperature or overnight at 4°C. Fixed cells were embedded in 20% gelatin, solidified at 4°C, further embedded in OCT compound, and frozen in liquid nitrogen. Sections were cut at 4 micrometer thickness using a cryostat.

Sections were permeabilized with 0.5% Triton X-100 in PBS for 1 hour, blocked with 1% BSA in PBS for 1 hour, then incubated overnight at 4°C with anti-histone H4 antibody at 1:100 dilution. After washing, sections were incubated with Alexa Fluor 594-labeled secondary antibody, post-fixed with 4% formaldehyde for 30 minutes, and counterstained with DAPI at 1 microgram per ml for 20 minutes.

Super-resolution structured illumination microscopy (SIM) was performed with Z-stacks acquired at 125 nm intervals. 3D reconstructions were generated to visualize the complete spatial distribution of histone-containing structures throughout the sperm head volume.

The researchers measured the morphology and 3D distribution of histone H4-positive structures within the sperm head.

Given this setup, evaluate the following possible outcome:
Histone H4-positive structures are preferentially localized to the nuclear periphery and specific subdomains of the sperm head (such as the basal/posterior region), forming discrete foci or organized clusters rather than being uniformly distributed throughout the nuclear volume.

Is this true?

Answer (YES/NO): YES